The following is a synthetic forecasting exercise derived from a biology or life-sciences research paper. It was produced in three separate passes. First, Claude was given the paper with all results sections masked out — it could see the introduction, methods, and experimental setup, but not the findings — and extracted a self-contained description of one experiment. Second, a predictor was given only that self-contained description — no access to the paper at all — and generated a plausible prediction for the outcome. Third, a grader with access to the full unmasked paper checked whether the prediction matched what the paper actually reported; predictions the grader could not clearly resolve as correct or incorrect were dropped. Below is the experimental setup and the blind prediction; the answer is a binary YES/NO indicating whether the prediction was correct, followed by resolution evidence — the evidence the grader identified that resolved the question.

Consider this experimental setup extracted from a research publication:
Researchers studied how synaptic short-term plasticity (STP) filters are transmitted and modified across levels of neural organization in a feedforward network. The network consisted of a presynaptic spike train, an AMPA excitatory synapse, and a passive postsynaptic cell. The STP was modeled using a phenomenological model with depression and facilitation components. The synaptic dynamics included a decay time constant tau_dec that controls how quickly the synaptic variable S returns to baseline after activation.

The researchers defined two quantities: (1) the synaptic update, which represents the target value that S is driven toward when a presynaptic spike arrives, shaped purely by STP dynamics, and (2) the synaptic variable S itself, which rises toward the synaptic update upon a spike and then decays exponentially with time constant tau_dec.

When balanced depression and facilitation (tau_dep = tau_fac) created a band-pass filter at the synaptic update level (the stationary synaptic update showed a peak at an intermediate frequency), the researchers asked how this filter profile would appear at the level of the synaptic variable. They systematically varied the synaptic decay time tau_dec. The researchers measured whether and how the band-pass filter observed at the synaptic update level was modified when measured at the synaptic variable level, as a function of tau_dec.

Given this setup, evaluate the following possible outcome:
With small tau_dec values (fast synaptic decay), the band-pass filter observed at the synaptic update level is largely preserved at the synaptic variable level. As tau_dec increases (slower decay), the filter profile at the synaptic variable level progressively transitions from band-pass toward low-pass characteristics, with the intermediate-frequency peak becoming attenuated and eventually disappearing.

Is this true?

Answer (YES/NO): NO